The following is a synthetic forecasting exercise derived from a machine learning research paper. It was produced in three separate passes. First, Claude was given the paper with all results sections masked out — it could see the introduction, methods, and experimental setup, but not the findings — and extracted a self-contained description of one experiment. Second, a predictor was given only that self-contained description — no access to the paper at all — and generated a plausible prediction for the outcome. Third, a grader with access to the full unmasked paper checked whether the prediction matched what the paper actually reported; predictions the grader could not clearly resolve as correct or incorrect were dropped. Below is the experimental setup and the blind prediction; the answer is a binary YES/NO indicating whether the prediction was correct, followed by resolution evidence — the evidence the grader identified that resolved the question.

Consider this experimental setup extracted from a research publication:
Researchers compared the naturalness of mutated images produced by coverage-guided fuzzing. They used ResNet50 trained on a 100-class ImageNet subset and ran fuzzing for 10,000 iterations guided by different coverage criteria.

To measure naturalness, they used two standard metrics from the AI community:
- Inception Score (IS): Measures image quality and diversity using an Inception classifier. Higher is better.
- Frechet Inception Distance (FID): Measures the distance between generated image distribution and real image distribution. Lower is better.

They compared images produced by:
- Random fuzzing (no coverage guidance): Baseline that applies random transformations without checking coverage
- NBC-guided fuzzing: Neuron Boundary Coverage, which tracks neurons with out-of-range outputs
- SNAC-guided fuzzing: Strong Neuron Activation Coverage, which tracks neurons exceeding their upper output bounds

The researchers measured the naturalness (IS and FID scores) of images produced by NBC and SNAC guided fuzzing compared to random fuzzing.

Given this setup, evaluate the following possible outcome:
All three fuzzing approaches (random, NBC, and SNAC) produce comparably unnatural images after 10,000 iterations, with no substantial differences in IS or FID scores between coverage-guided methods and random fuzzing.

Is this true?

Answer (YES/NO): NO